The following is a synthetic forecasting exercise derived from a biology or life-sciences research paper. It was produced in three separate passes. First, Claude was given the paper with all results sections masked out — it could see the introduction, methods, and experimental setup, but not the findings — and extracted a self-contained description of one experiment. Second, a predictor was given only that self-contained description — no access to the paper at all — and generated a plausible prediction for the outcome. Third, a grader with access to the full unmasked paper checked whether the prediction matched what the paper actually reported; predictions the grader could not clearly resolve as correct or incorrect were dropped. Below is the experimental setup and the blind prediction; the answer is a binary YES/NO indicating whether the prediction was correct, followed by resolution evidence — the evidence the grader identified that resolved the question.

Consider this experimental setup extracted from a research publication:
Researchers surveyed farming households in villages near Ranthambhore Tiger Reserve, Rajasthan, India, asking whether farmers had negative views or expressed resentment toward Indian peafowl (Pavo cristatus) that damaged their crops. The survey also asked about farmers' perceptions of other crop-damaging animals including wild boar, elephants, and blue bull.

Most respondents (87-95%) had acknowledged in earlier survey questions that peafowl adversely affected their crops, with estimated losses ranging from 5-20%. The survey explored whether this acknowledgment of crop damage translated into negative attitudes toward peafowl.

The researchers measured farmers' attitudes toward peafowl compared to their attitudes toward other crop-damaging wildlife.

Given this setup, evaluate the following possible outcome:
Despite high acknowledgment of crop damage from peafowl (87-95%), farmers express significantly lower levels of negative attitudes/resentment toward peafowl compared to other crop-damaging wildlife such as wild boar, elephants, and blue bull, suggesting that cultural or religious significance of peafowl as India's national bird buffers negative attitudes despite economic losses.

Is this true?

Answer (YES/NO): YES